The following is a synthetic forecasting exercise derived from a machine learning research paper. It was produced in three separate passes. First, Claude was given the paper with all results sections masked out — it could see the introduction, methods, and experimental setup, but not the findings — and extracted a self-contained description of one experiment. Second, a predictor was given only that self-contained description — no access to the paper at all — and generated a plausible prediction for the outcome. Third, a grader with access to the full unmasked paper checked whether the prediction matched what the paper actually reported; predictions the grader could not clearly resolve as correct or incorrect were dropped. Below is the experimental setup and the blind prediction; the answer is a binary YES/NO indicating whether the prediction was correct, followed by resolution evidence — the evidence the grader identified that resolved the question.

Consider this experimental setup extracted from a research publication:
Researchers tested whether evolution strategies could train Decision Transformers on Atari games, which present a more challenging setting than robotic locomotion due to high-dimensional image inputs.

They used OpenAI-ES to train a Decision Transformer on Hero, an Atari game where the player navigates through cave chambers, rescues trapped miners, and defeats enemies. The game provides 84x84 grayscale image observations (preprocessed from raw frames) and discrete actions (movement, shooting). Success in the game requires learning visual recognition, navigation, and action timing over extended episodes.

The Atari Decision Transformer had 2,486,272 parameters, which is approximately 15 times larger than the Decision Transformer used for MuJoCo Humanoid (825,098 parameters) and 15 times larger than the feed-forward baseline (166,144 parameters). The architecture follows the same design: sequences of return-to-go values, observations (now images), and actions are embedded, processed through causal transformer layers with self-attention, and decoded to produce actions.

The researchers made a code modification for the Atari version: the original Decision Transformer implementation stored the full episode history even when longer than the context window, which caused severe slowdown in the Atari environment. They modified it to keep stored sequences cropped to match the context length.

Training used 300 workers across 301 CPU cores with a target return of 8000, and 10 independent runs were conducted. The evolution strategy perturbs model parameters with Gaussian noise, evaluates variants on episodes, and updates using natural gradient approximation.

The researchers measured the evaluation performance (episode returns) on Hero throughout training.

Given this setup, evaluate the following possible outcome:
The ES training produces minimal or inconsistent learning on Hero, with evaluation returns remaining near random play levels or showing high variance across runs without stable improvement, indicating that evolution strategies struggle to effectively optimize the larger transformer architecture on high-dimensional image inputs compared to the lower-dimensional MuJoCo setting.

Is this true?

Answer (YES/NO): NO